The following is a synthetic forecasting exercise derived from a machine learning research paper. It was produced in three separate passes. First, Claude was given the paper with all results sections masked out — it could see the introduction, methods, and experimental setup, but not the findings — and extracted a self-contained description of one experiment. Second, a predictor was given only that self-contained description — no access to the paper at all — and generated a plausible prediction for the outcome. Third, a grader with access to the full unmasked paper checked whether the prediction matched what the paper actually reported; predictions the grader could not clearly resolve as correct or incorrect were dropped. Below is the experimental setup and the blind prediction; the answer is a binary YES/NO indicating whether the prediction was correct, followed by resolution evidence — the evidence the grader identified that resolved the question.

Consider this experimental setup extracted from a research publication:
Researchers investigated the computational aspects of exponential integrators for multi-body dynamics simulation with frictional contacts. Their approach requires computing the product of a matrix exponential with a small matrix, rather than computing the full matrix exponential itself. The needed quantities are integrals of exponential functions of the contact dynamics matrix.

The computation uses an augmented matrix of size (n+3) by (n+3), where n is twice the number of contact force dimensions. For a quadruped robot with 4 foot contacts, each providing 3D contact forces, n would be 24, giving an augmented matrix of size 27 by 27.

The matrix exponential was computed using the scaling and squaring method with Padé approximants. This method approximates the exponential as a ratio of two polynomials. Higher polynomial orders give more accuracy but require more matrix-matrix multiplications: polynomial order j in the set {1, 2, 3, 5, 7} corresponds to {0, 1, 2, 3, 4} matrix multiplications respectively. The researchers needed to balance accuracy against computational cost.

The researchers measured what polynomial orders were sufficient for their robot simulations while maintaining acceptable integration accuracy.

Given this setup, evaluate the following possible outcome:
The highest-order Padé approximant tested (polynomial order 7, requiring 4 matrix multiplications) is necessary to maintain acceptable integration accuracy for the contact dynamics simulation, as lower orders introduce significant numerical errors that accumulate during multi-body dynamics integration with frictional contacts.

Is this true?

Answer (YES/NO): NO